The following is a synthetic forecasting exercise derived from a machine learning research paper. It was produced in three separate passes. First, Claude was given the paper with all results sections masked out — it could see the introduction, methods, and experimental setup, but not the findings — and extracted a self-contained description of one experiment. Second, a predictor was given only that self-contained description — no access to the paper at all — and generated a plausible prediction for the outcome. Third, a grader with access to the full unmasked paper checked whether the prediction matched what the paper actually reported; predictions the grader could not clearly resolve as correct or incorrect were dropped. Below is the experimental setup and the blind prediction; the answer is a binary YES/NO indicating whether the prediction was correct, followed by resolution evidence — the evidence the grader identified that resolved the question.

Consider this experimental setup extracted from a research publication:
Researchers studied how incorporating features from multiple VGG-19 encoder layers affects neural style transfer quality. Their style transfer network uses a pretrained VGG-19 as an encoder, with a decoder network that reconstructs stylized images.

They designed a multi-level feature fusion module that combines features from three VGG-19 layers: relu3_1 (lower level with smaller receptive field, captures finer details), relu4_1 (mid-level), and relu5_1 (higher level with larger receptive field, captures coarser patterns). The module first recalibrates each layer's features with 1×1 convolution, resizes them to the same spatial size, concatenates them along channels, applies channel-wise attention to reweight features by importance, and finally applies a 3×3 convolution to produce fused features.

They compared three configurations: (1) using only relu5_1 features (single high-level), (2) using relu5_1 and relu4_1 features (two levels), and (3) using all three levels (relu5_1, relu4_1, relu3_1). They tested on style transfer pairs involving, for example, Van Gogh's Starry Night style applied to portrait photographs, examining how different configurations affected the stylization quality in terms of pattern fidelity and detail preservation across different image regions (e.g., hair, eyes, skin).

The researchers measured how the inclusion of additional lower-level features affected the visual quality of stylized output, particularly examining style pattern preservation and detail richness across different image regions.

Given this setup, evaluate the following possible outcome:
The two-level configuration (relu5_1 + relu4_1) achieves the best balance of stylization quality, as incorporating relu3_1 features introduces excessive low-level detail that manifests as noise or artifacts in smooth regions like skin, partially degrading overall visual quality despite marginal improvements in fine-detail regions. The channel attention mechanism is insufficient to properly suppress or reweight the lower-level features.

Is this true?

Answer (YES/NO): NO